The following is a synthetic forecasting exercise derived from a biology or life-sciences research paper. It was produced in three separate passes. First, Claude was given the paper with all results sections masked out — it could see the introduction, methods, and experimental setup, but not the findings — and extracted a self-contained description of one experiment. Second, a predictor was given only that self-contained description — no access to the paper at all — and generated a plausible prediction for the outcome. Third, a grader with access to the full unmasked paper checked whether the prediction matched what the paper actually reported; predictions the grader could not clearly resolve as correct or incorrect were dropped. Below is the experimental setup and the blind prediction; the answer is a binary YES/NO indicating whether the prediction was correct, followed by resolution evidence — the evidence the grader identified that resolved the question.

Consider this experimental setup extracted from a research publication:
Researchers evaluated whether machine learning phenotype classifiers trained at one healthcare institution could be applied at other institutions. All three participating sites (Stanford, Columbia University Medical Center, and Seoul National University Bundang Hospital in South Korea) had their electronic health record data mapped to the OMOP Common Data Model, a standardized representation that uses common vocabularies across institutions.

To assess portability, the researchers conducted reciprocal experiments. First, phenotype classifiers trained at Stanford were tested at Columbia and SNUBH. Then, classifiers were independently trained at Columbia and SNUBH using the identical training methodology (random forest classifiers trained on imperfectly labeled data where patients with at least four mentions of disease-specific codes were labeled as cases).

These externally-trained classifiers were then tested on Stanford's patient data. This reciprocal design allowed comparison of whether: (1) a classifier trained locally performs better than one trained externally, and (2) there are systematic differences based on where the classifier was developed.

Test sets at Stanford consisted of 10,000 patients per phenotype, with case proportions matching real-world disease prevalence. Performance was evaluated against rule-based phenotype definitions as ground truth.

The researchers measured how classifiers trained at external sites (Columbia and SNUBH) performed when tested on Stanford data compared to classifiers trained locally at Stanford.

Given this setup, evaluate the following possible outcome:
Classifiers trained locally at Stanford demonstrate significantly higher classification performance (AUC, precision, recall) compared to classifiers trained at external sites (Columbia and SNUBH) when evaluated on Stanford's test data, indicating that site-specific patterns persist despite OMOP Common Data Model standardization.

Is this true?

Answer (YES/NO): NO